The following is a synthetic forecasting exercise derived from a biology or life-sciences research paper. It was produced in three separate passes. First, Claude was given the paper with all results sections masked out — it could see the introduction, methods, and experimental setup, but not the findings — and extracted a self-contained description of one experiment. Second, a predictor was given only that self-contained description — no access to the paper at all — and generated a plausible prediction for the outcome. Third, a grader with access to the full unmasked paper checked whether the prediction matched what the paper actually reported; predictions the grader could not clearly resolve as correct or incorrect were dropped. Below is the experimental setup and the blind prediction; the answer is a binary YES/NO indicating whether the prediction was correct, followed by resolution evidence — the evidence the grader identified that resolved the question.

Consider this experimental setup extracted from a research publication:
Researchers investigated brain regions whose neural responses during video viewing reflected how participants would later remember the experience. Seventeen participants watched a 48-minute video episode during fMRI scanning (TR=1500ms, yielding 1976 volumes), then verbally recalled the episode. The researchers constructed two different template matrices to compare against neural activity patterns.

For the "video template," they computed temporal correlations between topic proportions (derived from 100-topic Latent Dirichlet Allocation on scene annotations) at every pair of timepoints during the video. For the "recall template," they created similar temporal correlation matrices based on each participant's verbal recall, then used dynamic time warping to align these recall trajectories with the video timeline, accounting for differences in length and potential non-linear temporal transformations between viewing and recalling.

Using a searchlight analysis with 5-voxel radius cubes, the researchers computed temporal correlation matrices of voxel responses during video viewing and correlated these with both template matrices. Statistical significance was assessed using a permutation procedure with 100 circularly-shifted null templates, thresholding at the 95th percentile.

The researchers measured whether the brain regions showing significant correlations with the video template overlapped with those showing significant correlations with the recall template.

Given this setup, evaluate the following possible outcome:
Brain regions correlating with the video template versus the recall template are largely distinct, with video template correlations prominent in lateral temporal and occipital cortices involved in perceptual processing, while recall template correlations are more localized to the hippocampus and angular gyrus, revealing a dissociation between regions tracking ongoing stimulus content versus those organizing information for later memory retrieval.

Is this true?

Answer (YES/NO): NO